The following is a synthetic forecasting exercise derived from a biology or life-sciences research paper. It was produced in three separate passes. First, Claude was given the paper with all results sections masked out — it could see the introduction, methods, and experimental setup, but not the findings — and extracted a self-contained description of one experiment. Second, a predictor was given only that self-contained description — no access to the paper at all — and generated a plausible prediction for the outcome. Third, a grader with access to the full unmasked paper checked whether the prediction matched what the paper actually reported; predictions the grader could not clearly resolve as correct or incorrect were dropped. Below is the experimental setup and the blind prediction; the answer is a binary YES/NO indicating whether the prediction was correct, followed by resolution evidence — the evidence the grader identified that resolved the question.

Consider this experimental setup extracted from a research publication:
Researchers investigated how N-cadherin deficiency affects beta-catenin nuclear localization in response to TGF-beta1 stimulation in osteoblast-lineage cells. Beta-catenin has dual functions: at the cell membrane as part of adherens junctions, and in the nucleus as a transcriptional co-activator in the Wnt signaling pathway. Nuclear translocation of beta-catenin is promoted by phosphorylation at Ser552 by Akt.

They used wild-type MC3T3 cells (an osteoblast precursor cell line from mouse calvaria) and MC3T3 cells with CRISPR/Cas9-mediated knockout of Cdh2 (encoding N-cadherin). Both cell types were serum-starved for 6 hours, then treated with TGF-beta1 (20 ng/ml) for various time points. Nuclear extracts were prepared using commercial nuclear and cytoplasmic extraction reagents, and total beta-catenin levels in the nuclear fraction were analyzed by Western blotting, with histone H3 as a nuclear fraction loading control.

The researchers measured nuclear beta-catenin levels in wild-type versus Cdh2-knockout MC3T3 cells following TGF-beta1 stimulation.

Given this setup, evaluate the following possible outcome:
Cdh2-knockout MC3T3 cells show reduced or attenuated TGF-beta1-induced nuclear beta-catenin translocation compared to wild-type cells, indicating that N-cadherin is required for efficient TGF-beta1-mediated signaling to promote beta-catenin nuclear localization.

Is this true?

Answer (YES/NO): NO